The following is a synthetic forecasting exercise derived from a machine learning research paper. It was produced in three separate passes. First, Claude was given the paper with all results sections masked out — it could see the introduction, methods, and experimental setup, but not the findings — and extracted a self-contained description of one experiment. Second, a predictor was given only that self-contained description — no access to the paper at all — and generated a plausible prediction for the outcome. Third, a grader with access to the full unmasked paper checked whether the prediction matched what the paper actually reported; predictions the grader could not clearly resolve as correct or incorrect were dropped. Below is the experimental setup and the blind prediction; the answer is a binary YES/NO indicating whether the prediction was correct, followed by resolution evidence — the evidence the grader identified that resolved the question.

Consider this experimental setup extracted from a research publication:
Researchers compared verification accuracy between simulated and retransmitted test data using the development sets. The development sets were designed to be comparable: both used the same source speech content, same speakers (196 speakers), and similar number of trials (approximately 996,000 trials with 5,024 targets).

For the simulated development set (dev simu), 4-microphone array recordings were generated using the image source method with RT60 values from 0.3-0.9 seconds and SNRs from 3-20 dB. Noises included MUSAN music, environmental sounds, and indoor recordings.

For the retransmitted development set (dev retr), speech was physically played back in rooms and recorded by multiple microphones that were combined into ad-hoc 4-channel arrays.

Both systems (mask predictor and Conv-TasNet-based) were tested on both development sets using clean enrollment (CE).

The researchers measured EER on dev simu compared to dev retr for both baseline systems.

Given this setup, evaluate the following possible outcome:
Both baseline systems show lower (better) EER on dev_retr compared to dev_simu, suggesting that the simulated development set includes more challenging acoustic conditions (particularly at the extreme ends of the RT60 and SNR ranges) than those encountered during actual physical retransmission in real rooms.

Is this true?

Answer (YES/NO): YES